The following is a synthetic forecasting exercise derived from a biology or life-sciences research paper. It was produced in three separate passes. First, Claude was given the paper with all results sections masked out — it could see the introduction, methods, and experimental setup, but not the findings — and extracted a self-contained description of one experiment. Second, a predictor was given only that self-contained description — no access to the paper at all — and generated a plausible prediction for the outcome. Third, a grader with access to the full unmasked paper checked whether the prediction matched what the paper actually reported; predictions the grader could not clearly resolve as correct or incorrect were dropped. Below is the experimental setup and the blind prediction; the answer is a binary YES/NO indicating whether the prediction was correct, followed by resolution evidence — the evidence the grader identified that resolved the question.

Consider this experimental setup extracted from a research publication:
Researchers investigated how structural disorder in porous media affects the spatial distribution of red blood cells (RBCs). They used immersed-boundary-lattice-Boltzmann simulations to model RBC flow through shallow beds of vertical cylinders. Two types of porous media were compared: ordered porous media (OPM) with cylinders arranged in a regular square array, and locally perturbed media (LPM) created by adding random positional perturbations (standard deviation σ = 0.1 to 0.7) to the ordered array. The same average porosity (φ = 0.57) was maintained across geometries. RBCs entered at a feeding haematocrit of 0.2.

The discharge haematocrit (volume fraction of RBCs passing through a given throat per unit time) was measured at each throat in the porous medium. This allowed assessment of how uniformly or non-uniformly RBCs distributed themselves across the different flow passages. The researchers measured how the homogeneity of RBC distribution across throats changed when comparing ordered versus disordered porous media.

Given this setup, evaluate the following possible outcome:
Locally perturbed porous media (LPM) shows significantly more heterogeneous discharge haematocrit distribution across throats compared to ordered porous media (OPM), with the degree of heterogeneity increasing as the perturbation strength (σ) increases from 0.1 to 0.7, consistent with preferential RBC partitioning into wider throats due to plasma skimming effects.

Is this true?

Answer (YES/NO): NO